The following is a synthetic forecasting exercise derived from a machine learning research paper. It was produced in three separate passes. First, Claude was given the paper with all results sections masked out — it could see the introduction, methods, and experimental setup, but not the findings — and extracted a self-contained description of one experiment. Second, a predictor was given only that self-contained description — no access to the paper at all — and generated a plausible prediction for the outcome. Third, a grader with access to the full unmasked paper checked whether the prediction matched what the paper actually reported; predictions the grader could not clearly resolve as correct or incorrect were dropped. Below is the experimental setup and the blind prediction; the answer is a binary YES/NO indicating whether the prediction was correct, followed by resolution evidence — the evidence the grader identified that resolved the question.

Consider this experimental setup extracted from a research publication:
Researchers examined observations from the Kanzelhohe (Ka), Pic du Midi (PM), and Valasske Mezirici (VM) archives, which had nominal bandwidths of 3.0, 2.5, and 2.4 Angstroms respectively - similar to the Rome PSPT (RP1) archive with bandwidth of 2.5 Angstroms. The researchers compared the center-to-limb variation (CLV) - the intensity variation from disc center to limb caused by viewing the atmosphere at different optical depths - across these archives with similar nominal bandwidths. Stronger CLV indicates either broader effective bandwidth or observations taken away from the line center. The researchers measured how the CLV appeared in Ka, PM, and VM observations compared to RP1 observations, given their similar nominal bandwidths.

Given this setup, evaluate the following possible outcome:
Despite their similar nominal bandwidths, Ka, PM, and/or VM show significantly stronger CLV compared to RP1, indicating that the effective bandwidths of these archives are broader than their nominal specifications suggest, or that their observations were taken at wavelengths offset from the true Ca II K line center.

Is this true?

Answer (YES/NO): YES